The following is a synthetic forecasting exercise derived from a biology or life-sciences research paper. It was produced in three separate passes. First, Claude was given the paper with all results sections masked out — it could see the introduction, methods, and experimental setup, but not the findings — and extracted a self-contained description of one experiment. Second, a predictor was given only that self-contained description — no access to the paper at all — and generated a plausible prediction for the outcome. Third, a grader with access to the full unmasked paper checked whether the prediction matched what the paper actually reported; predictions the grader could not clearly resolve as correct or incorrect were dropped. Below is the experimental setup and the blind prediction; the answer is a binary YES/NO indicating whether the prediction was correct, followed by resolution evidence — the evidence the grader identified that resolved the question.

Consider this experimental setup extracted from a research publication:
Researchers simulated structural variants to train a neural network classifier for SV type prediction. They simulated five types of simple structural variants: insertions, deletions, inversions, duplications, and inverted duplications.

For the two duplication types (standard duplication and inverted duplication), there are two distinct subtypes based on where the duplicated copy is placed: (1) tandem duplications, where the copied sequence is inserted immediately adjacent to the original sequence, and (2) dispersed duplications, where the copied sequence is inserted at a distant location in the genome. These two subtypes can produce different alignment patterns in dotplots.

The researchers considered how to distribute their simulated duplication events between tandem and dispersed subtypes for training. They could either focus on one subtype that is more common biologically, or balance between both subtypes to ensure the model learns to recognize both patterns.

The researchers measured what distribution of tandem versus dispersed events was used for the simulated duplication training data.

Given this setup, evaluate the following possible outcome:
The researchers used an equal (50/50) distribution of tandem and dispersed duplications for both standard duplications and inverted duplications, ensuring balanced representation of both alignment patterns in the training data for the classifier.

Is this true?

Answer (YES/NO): YES